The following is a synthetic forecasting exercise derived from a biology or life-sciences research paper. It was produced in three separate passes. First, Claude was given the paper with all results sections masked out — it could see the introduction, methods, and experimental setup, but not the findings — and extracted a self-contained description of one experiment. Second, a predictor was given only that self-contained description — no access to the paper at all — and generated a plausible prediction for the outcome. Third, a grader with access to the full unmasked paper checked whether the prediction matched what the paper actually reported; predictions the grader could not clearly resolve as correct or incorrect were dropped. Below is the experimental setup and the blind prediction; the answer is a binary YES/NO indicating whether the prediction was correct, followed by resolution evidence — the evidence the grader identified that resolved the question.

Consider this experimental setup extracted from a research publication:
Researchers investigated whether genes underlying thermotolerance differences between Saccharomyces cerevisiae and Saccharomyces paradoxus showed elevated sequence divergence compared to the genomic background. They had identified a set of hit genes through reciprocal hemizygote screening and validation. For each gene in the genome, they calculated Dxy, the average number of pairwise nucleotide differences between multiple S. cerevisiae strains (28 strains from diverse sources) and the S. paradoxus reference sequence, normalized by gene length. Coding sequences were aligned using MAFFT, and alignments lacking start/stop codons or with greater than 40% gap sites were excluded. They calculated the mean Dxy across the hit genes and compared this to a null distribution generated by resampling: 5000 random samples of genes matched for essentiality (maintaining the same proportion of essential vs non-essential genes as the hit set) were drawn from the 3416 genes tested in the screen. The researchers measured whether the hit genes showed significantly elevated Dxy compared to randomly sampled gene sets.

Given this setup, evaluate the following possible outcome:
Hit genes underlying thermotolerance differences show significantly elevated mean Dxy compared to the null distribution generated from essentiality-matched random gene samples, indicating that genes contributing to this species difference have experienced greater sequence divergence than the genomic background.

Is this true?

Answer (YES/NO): YES